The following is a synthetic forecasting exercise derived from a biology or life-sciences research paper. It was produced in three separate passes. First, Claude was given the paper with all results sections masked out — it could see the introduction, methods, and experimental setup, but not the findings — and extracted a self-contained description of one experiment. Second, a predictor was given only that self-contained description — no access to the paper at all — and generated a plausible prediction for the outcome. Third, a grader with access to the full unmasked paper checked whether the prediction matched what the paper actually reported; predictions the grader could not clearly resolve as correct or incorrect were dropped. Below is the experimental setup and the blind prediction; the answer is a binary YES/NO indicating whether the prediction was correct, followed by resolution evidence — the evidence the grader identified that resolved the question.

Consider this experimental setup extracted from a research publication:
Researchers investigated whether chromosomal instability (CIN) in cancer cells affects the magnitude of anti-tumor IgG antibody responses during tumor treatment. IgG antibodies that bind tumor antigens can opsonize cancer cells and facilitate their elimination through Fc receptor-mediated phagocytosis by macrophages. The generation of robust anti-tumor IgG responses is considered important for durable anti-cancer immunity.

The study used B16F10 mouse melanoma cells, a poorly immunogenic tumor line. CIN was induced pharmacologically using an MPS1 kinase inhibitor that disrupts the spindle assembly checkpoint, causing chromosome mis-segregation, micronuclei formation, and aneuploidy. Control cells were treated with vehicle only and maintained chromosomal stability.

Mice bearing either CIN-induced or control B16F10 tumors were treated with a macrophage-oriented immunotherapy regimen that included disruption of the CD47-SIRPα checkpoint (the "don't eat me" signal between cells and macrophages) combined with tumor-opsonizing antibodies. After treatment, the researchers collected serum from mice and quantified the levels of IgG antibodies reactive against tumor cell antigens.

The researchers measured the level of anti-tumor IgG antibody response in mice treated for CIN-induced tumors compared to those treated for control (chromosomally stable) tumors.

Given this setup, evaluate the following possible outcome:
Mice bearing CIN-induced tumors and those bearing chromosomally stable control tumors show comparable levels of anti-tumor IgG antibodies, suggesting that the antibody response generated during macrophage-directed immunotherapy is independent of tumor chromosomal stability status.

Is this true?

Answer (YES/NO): YES